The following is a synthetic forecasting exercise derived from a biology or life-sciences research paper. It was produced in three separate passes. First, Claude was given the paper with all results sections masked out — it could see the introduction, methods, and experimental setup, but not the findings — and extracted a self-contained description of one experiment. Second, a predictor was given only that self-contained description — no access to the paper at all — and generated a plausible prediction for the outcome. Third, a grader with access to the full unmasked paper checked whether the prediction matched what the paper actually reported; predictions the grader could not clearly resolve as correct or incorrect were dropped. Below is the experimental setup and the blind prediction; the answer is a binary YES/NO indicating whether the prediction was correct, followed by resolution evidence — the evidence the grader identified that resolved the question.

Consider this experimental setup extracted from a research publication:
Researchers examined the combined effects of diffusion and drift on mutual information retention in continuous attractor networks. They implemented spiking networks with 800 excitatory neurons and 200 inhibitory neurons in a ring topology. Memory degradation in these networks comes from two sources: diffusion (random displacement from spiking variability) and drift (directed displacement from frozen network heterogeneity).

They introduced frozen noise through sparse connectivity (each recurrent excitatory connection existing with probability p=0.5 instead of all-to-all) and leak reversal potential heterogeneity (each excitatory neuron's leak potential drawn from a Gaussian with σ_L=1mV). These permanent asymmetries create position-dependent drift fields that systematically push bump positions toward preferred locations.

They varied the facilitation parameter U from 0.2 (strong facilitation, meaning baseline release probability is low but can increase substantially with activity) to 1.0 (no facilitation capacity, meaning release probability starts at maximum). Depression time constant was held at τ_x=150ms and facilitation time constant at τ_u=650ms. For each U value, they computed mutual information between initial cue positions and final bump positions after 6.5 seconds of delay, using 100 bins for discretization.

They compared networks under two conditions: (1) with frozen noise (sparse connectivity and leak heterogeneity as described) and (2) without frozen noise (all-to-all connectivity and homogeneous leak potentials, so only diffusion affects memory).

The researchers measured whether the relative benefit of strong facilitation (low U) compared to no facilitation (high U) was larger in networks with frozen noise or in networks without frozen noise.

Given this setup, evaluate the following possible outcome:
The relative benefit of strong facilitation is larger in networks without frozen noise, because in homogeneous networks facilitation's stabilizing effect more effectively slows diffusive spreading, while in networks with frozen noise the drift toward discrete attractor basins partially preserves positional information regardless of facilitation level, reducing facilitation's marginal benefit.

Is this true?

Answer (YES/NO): NO